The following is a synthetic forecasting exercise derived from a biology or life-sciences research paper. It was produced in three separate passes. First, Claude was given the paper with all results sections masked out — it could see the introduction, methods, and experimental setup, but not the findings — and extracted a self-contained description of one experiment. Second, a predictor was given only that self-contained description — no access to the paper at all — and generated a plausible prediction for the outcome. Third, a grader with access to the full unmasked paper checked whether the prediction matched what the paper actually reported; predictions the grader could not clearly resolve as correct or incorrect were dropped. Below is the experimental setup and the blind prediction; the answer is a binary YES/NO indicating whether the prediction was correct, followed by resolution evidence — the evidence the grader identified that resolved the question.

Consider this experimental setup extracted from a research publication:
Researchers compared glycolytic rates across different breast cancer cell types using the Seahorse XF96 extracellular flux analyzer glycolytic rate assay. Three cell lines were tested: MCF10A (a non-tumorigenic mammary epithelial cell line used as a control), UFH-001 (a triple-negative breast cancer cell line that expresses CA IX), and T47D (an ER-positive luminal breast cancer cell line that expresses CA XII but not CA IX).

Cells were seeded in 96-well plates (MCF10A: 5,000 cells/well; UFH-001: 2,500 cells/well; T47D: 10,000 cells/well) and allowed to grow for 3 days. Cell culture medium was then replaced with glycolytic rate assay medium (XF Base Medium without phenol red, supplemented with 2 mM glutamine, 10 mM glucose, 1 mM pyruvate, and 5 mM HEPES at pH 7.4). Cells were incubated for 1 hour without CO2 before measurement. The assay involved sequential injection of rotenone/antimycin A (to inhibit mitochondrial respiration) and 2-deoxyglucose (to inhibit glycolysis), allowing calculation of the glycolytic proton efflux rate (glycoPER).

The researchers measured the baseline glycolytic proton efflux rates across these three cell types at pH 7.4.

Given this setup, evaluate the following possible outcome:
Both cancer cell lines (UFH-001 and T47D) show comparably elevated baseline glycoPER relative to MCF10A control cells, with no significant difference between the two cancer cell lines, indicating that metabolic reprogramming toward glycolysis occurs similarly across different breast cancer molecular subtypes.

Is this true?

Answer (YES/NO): NO